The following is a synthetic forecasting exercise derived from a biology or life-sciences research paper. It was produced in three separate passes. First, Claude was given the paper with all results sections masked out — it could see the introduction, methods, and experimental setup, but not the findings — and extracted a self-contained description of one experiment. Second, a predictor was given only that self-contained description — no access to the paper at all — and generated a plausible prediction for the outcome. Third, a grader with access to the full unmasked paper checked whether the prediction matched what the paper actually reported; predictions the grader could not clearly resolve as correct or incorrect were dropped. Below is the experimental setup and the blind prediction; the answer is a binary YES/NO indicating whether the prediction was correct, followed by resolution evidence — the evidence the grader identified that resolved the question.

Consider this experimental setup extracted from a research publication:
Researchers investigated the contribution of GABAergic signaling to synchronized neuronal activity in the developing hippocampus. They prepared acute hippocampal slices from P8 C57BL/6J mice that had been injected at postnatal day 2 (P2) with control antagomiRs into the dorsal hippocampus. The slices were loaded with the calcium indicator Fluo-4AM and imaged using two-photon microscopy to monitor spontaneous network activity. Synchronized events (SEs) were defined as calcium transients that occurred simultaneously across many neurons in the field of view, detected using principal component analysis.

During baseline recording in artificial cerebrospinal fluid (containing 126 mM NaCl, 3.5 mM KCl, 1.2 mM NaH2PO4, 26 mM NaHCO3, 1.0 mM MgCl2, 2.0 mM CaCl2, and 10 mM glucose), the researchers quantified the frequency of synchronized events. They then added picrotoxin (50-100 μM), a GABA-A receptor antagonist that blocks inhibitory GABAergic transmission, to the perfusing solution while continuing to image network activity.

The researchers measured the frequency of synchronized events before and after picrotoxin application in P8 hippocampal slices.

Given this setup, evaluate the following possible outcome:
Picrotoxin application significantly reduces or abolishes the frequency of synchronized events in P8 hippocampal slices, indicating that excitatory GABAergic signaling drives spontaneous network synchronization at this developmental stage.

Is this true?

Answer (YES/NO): NO